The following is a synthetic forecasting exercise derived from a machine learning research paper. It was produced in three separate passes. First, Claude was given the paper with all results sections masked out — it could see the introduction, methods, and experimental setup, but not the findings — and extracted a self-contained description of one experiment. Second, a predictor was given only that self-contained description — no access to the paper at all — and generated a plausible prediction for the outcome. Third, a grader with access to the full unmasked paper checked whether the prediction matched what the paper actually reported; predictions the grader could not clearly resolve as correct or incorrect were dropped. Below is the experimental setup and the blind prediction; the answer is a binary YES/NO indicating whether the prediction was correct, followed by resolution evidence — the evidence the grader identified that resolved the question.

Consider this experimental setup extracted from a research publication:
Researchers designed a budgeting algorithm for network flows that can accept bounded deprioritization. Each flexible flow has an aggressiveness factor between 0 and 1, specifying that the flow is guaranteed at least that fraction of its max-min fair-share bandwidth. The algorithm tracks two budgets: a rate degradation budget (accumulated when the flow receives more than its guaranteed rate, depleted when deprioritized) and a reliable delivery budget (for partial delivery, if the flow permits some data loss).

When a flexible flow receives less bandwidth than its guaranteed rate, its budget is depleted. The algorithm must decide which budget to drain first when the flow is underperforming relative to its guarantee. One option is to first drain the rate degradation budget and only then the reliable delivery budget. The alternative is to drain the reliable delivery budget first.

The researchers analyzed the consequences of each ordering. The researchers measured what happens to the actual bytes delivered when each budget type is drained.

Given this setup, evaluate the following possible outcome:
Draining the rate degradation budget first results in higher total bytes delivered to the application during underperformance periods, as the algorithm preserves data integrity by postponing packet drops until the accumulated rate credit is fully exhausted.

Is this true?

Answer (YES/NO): YES